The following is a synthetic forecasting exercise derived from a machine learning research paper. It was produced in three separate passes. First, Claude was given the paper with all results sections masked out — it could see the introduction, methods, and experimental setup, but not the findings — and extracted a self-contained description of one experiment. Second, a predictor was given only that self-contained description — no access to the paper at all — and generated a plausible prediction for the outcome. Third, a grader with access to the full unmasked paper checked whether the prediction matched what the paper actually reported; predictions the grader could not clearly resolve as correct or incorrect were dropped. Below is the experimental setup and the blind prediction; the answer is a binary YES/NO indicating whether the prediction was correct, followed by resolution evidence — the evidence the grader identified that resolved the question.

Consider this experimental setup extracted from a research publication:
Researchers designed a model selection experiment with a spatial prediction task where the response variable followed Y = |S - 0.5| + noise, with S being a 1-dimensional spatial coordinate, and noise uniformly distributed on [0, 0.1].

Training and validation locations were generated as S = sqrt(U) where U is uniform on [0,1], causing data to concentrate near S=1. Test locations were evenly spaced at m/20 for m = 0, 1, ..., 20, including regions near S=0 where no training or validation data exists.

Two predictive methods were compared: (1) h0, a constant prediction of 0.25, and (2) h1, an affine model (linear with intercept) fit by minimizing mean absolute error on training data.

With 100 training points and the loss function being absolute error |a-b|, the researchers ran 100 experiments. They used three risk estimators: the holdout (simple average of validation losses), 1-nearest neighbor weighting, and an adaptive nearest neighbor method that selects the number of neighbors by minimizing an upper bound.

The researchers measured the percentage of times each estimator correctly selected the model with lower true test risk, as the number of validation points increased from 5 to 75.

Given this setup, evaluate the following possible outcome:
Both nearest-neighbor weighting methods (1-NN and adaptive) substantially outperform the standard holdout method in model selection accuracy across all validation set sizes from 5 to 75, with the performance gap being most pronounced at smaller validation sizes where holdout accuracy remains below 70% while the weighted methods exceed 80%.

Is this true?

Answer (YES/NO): NO